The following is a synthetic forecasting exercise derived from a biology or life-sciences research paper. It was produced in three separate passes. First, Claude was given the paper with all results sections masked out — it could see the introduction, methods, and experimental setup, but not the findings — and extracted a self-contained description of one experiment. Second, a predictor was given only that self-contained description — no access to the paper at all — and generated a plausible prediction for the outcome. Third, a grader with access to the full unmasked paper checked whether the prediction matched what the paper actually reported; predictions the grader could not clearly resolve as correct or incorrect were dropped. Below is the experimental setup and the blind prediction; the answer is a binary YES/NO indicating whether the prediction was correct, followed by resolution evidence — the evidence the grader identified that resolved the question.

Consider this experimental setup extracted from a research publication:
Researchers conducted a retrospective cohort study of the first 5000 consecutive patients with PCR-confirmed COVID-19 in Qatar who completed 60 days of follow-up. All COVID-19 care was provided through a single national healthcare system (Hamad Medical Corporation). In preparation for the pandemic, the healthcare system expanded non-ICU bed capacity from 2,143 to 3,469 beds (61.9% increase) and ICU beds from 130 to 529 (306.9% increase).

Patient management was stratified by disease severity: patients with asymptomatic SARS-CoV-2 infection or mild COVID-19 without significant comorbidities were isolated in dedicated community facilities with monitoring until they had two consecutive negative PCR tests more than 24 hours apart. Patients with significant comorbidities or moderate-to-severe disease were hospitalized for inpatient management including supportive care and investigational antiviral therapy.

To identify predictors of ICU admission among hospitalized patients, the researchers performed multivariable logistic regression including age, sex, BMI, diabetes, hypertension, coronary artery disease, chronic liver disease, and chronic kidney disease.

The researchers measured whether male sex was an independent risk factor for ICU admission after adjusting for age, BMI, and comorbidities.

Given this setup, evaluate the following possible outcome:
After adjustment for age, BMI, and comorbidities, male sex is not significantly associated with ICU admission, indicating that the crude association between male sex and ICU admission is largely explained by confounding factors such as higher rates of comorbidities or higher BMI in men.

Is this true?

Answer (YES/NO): NO